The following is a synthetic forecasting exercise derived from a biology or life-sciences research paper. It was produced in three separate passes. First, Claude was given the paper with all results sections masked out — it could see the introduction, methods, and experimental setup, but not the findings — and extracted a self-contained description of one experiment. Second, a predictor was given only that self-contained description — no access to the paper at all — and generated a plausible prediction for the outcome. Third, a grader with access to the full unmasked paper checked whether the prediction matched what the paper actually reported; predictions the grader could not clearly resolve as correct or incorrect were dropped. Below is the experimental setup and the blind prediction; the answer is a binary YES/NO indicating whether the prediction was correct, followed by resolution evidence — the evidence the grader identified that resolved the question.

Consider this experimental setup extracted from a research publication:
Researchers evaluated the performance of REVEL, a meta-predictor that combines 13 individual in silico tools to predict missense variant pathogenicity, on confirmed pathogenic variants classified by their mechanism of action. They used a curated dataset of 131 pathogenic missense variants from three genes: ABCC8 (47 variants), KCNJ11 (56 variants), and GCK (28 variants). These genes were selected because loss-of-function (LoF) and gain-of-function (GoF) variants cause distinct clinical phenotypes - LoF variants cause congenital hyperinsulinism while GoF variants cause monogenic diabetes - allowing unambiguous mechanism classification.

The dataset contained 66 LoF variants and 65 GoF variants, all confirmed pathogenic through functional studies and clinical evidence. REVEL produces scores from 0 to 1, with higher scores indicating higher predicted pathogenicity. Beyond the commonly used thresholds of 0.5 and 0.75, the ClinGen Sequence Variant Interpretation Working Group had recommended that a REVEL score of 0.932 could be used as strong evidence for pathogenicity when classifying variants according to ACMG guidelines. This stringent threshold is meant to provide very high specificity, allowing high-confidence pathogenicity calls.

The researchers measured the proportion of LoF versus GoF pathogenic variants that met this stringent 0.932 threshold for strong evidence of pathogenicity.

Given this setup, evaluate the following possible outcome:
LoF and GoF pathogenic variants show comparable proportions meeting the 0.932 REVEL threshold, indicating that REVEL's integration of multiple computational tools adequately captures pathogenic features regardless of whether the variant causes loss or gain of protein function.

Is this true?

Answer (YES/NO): NO